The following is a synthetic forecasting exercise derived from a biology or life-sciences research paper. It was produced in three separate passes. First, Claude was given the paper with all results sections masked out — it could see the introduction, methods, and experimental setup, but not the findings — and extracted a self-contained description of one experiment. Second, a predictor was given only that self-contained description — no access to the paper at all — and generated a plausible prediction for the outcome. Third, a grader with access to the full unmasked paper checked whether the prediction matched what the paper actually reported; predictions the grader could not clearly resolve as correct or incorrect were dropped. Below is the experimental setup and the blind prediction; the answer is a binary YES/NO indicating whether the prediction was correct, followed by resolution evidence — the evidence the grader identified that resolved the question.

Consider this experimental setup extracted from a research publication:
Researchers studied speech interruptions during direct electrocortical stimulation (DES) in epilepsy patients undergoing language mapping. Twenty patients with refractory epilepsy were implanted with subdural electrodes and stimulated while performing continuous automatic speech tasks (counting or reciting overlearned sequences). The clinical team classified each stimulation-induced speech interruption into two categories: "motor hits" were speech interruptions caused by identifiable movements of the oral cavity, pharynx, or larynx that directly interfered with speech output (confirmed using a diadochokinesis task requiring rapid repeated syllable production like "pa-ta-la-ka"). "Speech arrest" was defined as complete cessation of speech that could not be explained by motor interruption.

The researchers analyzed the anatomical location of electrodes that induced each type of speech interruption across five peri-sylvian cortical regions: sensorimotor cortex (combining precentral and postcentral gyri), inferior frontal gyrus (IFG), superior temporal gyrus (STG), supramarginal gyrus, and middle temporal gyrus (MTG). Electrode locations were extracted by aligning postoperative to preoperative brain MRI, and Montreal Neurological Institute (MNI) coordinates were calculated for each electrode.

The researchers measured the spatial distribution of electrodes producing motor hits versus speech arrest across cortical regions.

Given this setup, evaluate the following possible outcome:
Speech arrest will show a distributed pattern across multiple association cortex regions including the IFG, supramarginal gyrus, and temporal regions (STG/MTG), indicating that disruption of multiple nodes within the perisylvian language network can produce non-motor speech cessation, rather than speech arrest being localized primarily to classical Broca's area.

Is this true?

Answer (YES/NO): YES